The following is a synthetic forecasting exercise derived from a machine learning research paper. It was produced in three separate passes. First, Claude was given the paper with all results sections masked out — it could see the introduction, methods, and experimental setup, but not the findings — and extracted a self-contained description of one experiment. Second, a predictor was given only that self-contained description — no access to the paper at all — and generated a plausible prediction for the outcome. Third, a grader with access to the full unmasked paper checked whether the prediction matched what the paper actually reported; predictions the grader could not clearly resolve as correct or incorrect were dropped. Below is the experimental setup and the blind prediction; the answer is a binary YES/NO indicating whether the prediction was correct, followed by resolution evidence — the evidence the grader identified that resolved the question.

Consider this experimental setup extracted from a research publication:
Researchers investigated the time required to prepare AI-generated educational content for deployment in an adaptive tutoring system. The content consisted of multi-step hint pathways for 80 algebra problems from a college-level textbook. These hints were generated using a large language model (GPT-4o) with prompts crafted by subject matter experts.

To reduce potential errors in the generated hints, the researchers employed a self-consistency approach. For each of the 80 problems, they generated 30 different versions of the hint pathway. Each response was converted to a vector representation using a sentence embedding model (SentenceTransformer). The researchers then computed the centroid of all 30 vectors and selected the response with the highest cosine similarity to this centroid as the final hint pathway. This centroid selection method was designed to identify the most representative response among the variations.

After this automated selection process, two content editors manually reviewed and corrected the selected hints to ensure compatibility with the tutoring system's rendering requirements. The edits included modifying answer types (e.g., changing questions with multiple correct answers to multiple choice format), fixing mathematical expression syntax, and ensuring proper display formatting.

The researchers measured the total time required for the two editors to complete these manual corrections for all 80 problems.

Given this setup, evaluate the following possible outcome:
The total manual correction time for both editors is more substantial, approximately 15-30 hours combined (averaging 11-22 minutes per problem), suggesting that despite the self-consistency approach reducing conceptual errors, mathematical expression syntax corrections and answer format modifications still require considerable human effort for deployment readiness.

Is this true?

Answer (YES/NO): NO